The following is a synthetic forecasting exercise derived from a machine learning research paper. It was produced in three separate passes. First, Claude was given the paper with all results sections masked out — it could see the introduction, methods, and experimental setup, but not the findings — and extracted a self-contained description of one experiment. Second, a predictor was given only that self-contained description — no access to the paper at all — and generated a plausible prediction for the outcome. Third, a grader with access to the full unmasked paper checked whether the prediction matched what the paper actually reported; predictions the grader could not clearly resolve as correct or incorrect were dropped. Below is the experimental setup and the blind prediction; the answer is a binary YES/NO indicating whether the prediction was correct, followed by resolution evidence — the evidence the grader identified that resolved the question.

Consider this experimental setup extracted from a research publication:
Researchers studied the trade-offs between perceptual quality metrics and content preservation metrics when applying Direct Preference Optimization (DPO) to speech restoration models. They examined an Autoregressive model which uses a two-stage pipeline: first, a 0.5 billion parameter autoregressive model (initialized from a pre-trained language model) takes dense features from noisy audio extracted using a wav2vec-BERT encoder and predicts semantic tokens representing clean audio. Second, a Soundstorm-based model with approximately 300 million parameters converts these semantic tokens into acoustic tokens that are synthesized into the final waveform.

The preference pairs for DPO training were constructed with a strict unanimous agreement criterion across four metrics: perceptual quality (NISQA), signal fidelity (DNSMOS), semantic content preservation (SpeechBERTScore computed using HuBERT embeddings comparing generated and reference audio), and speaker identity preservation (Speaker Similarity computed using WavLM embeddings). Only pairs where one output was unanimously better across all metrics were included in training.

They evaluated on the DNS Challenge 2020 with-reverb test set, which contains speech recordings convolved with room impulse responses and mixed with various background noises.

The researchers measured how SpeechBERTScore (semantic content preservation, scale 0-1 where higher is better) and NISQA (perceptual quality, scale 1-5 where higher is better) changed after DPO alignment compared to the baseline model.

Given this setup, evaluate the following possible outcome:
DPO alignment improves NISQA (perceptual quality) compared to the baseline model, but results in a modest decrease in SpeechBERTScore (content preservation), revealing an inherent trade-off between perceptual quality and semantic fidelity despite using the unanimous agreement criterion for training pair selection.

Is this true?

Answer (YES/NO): YES